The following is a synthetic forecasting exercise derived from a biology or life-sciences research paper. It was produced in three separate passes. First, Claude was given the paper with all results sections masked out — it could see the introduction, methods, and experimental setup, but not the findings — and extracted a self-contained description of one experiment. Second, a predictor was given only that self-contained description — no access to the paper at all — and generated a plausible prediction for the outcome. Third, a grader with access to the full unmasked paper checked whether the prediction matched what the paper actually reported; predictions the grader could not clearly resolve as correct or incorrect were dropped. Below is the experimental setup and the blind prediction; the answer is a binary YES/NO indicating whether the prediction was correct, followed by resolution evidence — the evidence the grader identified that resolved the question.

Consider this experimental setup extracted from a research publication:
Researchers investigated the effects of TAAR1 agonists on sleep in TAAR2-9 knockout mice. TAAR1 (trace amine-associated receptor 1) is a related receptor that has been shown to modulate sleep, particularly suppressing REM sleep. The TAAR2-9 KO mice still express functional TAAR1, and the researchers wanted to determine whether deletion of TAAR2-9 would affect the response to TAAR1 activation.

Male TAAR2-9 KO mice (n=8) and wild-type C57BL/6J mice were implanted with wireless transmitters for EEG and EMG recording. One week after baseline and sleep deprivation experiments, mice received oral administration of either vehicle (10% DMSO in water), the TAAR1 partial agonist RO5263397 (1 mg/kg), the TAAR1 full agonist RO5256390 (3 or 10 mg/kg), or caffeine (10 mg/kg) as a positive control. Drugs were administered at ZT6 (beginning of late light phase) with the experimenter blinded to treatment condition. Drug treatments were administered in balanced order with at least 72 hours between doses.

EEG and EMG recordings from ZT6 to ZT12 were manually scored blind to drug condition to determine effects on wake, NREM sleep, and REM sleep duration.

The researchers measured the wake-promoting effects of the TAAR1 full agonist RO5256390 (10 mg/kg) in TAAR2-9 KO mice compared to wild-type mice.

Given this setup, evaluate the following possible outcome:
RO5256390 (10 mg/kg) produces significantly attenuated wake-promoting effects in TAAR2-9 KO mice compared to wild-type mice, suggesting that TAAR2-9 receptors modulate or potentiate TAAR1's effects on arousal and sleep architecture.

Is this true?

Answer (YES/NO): NO